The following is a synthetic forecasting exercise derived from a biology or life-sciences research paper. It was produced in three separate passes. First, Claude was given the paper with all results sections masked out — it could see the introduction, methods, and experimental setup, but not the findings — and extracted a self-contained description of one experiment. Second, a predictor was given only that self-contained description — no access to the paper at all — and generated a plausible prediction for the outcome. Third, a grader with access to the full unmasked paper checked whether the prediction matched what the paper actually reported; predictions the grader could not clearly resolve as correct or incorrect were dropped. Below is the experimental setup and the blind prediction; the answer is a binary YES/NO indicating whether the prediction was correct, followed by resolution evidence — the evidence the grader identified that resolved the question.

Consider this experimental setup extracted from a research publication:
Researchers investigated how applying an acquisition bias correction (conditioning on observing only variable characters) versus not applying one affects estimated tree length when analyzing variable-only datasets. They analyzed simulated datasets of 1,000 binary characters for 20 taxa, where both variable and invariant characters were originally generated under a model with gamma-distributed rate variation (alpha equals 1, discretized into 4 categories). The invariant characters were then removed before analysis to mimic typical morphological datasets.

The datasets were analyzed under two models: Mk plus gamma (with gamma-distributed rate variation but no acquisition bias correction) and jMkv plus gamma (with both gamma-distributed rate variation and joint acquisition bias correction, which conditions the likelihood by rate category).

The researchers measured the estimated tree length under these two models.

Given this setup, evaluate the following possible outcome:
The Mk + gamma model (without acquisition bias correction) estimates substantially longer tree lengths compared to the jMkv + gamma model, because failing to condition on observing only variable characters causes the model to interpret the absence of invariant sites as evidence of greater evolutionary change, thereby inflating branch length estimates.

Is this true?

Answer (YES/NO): NO